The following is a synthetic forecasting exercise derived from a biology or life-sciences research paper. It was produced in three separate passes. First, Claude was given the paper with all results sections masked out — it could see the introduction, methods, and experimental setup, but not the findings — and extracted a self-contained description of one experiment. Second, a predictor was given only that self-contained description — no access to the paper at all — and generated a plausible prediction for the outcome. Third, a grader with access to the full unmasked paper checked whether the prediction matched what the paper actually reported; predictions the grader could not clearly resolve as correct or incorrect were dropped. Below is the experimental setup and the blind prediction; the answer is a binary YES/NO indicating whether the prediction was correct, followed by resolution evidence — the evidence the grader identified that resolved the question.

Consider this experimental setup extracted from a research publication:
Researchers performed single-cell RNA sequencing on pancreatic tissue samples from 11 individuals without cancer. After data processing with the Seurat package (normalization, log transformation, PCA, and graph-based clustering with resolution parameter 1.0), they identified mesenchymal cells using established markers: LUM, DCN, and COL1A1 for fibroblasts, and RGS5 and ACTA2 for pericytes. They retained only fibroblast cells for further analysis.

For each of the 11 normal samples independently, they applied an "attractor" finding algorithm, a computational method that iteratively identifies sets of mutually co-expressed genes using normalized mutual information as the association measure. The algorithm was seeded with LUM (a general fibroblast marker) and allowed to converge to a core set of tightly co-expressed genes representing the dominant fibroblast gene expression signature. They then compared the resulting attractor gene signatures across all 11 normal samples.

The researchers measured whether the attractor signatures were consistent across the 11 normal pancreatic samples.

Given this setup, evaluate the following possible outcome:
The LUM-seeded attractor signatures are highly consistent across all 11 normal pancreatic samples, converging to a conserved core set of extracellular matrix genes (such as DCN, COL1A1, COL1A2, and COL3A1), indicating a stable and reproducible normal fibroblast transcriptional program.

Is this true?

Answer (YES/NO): NO